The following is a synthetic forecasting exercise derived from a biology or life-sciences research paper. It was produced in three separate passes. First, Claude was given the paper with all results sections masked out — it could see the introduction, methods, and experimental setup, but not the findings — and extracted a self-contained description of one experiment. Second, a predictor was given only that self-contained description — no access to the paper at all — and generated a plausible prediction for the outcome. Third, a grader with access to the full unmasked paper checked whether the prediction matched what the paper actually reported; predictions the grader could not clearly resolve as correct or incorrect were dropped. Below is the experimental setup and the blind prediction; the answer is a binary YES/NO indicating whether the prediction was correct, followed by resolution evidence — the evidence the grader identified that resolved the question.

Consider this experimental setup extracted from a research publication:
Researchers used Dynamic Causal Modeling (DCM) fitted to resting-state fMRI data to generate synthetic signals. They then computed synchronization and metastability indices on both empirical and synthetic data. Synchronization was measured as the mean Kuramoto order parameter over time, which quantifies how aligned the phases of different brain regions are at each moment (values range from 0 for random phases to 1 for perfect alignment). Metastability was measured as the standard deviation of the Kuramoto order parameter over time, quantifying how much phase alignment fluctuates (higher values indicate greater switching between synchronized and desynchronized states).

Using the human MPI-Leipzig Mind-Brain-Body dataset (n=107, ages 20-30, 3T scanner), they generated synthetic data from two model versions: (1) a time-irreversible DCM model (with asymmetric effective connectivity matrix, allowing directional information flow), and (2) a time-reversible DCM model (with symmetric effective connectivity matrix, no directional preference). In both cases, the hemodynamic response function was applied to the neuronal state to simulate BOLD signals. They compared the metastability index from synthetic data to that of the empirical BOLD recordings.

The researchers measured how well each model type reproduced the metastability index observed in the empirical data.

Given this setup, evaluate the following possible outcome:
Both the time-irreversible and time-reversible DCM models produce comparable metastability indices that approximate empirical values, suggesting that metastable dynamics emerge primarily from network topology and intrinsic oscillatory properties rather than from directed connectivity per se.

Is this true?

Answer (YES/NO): NO